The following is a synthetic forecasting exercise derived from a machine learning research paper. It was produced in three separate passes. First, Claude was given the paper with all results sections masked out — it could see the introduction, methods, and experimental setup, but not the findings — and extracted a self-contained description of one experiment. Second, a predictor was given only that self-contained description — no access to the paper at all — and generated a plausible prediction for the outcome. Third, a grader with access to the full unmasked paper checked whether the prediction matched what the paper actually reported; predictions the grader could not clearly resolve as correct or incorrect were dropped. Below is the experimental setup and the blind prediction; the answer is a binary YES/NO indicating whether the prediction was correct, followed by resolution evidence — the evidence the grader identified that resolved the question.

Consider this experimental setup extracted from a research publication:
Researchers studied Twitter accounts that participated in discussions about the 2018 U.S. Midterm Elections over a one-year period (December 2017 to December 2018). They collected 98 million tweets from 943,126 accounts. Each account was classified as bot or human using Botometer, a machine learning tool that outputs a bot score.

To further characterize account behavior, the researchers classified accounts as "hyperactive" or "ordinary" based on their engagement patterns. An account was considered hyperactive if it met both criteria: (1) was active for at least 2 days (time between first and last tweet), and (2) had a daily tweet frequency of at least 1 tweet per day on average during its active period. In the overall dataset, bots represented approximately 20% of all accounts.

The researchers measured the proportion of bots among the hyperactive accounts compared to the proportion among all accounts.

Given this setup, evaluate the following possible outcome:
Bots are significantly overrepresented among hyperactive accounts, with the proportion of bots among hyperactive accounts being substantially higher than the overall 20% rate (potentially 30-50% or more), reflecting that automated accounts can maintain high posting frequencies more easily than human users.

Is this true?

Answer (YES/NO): YES